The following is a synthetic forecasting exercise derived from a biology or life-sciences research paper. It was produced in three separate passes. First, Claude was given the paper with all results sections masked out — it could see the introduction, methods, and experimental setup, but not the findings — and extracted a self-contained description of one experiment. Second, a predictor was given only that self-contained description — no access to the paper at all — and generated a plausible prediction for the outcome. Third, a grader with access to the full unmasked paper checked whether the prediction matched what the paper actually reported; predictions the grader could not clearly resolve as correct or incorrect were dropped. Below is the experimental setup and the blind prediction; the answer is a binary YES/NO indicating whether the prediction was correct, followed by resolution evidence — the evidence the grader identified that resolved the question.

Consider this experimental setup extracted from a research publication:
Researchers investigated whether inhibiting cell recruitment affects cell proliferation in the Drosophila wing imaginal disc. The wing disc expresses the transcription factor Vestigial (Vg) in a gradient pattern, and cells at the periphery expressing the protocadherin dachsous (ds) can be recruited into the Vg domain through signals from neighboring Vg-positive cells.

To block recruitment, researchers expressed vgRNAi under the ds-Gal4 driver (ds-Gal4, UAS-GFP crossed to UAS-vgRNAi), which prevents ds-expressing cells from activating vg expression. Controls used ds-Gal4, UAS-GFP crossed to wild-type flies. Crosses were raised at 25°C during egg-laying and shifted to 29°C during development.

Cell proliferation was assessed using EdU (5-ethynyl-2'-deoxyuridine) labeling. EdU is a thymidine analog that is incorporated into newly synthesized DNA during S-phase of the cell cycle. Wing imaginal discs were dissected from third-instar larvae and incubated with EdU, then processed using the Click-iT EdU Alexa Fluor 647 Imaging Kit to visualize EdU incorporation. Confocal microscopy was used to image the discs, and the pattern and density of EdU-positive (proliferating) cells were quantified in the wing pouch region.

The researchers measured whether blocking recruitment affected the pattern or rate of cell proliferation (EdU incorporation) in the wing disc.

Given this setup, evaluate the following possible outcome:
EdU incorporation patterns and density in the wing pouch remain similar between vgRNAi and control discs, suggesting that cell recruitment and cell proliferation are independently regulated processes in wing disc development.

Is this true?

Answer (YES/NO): YES